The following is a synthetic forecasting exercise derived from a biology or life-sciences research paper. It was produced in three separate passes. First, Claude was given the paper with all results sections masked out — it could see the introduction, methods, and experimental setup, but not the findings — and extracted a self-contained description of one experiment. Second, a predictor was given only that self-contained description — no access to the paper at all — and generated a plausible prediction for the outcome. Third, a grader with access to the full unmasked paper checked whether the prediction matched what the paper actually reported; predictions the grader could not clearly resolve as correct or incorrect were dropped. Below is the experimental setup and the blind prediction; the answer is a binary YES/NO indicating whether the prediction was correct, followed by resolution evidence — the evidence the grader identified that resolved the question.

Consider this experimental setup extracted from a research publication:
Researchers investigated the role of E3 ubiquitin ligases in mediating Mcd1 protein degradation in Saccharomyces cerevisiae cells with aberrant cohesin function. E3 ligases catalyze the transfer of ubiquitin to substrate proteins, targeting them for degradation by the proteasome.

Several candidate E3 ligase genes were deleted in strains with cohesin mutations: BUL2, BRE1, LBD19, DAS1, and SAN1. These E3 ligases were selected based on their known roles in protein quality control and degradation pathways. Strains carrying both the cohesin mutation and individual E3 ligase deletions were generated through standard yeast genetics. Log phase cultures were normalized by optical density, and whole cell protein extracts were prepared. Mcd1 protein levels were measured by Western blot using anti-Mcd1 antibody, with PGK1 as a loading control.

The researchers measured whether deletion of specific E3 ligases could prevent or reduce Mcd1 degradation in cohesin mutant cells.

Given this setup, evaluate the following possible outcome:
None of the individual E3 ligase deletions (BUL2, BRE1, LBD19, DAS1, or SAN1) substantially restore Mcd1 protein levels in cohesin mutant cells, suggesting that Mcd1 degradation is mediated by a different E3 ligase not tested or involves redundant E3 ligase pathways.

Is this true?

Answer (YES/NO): NO